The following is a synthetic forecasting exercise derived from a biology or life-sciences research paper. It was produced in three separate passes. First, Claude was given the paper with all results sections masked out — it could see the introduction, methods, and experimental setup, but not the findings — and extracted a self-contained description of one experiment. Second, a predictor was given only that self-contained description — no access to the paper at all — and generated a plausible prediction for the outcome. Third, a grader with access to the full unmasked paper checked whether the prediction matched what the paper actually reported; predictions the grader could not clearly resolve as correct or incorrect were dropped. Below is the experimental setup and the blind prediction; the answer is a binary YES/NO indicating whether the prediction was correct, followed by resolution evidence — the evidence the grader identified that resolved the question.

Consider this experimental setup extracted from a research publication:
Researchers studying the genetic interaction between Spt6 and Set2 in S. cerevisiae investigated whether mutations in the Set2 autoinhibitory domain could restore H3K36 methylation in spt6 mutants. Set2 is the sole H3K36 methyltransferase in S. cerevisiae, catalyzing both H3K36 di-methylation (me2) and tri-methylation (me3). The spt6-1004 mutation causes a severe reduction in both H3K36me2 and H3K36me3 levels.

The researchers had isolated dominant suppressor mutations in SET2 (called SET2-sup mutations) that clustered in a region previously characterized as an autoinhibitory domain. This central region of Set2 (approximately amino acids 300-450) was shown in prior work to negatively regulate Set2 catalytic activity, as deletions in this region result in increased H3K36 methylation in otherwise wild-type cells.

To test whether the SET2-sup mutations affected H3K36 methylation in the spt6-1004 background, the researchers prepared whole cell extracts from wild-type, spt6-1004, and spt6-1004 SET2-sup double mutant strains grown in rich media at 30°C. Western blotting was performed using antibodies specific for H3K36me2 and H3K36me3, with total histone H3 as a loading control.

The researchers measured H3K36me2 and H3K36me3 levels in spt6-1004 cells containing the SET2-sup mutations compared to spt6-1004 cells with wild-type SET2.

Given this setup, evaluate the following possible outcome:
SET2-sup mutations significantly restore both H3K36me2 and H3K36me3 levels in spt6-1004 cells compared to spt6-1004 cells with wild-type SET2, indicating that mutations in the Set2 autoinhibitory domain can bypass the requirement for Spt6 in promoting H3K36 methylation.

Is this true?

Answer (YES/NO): YES